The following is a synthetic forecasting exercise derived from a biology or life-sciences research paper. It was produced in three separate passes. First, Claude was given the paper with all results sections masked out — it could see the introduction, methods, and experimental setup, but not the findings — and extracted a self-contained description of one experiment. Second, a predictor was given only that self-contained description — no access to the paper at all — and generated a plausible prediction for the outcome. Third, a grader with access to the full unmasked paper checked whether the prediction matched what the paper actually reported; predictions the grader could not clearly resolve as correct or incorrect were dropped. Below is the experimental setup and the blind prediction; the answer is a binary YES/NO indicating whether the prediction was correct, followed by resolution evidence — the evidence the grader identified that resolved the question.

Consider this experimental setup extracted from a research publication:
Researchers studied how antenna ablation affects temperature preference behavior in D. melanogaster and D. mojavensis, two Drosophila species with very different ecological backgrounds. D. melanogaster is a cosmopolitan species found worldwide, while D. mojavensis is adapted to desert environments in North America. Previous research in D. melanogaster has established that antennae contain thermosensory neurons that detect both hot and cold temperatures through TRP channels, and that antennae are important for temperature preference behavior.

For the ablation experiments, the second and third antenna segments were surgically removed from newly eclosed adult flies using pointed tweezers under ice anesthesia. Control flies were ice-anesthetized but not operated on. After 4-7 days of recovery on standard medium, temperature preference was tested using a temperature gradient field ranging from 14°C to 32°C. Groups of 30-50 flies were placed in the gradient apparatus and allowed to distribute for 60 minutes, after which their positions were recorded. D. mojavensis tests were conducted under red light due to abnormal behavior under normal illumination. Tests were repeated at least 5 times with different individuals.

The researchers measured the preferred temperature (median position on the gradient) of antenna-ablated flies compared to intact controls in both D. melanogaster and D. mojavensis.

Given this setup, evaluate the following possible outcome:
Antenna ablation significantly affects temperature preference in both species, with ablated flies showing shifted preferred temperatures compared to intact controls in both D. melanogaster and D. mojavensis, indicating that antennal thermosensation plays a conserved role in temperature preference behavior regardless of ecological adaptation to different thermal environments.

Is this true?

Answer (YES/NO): NO